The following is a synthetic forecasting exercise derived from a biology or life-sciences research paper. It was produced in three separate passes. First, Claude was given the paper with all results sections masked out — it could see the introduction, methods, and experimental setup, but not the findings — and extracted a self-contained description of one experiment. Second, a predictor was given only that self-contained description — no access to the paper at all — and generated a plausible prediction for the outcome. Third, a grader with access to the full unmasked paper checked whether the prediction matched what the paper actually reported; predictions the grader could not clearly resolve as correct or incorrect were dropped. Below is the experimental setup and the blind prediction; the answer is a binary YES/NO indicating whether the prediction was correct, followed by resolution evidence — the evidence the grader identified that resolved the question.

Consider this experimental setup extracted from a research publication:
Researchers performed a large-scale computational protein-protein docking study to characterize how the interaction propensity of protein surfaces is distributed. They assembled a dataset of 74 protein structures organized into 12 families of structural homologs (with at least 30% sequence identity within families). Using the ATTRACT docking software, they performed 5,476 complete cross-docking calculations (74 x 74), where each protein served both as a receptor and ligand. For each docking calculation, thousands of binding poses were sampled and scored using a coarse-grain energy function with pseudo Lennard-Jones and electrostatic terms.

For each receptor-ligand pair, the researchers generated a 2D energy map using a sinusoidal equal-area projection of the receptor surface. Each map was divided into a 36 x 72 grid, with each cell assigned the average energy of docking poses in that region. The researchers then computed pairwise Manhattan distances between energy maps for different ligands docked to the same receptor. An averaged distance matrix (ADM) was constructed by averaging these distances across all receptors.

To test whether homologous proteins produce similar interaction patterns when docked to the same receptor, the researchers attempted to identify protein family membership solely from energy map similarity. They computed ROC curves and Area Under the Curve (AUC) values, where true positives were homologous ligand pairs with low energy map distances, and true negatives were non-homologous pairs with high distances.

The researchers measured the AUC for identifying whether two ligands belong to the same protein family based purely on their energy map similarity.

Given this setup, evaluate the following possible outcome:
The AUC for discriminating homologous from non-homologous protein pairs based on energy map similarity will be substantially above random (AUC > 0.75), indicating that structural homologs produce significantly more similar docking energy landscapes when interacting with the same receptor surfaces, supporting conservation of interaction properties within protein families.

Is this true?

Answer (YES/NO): YES